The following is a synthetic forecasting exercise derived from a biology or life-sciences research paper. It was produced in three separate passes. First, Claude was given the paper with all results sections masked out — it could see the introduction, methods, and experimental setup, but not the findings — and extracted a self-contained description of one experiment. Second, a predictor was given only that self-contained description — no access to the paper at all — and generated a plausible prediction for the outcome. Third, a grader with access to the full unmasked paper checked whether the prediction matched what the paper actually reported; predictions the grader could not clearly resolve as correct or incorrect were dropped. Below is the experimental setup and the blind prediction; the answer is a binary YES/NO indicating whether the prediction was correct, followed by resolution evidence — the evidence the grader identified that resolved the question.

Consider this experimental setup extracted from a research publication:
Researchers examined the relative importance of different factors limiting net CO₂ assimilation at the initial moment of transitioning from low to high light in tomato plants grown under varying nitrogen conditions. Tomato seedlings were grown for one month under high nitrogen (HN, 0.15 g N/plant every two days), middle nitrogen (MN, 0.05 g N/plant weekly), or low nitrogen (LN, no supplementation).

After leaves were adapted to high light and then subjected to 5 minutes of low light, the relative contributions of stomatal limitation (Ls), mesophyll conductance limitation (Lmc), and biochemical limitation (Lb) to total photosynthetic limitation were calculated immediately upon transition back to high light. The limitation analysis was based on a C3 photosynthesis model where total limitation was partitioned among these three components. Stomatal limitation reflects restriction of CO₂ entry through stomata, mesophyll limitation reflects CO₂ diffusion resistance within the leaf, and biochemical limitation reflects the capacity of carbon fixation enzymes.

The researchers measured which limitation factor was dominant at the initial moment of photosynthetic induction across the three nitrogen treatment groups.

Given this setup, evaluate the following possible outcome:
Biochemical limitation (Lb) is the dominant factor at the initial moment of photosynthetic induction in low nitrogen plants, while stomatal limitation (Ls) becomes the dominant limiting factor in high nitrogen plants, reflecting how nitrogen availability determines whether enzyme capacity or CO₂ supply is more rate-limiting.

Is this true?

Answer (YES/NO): NO